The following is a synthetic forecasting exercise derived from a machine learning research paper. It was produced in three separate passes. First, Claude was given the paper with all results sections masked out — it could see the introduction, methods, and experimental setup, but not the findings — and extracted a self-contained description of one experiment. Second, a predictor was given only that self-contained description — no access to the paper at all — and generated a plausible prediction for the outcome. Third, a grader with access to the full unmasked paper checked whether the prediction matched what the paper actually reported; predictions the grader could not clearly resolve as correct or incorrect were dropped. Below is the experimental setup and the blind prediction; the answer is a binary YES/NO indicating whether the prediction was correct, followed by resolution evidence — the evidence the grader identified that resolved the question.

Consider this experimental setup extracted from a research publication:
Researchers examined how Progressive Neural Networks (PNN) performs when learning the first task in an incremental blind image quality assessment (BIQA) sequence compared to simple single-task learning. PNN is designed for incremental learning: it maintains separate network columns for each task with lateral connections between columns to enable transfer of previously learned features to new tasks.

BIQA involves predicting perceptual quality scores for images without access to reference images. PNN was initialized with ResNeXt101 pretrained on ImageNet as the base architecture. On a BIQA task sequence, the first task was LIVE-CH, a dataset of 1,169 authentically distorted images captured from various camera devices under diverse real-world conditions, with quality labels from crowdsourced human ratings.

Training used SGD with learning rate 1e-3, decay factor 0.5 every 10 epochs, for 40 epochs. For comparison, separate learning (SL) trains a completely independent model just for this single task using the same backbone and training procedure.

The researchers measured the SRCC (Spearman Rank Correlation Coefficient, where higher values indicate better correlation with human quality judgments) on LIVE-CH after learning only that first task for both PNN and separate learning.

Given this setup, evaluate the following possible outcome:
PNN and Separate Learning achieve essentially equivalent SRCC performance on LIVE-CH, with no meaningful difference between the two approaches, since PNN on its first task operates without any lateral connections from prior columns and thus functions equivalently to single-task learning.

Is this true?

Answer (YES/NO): NO